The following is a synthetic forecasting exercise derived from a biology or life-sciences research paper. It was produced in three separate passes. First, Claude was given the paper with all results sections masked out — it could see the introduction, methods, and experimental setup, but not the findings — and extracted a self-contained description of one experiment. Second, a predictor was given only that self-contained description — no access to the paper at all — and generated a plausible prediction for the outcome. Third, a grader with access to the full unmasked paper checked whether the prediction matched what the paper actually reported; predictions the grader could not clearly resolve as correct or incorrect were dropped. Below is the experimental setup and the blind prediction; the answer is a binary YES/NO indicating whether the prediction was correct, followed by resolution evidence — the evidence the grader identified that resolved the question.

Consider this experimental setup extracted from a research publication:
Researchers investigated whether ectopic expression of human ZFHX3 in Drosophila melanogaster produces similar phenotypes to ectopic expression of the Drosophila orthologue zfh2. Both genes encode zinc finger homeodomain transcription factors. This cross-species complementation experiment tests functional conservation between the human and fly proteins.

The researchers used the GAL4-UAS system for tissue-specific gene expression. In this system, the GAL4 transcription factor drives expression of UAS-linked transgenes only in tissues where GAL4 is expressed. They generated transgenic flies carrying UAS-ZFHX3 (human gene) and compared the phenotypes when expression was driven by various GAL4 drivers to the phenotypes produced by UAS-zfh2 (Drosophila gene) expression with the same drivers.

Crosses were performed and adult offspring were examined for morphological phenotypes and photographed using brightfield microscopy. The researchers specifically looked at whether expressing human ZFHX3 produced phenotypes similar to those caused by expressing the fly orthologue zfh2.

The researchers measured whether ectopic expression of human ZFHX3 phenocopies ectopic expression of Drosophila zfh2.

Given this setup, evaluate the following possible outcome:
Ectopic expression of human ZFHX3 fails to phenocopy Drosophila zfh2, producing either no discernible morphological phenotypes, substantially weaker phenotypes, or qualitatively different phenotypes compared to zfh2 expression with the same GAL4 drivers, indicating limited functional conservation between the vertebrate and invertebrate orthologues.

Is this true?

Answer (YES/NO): NO